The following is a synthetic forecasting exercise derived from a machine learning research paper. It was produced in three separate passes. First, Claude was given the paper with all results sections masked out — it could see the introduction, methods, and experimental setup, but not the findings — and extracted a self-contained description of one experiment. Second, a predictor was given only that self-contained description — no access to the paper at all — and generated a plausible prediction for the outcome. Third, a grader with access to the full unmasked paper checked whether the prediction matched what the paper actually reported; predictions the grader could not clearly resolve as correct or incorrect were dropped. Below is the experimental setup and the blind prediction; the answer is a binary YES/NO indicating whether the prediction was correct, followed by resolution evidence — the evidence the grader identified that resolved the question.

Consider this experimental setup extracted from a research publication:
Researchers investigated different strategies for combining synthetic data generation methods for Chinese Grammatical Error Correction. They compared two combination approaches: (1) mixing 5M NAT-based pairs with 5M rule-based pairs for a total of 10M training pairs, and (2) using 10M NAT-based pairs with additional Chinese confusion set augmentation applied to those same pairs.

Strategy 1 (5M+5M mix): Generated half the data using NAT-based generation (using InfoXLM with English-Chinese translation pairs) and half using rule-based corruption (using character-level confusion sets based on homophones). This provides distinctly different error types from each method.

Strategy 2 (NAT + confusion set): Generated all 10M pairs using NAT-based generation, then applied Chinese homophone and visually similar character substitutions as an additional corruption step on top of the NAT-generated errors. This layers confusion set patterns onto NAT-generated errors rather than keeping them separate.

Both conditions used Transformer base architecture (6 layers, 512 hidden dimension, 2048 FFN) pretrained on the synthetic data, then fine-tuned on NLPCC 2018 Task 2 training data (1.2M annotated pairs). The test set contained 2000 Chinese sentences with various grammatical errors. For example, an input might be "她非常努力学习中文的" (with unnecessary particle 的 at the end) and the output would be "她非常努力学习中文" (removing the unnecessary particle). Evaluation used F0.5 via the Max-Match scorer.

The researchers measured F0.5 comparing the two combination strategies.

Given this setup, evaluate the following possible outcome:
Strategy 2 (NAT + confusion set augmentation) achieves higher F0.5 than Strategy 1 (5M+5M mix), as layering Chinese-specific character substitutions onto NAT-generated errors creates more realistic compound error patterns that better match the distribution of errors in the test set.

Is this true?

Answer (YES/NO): NO